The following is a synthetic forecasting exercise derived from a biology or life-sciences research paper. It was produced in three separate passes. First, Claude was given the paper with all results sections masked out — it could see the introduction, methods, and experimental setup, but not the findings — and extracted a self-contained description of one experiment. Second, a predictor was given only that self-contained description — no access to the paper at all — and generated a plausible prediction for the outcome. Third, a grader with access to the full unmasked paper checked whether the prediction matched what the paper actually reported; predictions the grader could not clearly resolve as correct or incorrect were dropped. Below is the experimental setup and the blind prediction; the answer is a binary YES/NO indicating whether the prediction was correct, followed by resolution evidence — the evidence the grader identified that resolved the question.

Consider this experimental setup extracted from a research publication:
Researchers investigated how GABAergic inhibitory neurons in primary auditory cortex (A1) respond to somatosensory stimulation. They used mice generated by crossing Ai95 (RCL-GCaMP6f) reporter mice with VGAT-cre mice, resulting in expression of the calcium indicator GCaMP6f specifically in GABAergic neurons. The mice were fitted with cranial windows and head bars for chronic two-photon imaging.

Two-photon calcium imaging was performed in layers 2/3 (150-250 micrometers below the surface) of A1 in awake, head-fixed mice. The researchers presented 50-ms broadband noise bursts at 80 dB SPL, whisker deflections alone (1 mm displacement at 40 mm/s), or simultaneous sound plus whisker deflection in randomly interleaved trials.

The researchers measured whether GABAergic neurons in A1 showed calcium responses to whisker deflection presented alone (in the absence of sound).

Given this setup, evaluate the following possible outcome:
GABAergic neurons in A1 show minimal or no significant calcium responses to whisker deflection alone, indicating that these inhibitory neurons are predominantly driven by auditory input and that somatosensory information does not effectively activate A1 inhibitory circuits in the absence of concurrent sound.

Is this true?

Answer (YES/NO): YES